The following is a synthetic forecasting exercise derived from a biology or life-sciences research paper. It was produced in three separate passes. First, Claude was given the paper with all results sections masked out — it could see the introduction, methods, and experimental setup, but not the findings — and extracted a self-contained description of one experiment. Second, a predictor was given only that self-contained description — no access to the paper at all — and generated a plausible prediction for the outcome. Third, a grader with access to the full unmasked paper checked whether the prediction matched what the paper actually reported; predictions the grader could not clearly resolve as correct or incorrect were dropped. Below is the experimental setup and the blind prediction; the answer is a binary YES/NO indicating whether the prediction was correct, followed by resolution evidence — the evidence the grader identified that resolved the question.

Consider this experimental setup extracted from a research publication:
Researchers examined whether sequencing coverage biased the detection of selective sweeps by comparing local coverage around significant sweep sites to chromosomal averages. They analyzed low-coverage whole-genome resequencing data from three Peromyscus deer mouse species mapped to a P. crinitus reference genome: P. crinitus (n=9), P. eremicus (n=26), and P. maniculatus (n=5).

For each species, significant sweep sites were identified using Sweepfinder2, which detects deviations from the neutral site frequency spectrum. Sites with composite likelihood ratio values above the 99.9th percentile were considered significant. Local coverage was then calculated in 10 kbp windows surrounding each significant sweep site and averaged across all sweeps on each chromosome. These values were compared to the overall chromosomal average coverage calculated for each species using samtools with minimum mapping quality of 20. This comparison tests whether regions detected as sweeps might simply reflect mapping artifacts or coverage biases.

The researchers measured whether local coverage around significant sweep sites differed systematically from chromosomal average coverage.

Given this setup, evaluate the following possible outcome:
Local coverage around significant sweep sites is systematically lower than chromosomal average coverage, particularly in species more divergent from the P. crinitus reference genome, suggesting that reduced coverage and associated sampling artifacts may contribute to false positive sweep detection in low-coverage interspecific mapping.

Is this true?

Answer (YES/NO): NO